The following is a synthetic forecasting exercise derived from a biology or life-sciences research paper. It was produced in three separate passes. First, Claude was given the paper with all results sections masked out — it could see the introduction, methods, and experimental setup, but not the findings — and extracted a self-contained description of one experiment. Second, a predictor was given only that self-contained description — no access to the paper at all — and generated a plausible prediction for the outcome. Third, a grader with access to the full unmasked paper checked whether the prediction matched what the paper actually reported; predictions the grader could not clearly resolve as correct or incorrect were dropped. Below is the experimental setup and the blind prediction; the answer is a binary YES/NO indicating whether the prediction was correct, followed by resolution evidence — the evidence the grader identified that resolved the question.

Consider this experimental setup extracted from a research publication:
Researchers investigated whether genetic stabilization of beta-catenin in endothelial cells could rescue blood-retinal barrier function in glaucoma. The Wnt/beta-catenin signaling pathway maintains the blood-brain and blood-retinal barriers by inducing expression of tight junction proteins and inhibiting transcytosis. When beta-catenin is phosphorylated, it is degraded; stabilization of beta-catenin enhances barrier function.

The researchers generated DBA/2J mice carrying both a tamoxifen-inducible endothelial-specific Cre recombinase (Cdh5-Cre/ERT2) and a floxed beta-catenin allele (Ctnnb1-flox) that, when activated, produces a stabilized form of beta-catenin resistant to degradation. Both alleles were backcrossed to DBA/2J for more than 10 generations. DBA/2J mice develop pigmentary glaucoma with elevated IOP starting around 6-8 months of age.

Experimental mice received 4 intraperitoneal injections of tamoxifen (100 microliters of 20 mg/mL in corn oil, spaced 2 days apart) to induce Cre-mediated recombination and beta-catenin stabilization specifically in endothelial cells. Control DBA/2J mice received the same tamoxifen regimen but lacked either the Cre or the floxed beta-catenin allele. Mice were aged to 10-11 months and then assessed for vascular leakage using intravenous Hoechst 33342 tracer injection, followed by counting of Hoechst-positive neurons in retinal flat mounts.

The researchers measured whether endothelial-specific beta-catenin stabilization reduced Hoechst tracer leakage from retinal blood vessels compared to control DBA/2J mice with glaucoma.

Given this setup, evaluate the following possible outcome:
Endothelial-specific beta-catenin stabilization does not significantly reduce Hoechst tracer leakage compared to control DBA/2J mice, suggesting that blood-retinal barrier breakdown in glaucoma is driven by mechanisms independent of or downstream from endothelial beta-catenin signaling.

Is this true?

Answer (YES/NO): NO